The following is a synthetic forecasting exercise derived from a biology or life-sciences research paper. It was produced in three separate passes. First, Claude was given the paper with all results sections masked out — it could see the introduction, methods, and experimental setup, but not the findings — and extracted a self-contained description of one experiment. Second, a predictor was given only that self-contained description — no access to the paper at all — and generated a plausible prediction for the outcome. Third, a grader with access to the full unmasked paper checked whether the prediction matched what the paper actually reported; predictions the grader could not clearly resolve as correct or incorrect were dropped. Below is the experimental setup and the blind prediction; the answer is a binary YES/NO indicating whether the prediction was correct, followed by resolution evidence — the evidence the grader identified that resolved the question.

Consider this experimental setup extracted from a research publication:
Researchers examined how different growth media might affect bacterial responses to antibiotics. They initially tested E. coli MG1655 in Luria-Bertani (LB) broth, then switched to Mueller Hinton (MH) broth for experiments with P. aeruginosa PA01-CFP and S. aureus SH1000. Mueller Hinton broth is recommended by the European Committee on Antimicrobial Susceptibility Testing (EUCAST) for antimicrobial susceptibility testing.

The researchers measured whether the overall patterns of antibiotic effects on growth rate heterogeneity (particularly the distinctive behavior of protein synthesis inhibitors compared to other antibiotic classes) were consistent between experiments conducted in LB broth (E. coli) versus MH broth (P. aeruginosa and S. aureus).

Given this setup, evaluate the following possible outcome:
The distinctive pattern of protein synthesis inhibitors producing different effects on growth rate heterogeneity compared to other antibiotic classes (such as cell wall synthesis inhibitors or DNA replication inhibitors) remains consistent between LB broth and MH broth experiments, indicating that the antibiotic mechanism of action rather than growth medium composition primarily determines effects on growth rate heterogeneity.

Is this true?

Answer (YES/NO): YES